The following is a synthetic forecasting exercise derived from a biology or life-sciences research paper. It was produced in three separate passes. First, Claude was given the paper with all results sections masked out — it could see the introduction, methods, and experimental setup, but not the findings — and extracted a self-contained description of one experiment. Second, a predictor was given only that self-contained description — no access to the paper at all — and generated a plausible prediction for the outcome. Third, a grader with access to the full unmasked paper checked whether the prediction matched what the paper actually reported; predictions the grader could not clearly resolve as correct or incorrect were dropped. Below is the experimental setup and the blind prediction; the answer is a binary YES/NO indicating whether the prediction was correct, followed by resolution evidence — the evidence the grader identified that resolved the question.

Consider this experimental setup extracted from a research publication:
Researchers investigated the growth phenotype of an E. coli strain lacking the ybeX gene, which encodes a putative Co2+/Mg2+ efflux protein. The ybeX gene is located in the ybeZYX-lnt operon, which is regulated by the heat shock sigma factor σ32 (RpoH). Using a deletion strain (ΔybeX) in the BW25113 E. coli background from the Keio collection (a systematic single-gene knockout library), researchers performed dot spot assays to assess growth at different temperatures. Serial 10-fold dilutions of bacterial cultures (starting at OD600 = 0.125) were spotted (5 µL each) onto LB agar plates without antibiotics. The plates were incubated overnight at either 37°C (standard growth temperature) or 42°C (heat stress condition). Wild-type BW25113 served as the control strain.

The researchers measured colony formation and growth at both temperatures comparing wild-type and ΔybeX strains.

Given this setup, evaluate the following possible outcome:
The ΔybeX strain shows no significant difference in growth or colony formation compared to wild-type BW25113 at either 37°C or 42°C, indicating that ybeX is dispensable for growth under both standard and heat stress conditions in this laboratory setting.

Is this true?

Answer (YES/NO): NO